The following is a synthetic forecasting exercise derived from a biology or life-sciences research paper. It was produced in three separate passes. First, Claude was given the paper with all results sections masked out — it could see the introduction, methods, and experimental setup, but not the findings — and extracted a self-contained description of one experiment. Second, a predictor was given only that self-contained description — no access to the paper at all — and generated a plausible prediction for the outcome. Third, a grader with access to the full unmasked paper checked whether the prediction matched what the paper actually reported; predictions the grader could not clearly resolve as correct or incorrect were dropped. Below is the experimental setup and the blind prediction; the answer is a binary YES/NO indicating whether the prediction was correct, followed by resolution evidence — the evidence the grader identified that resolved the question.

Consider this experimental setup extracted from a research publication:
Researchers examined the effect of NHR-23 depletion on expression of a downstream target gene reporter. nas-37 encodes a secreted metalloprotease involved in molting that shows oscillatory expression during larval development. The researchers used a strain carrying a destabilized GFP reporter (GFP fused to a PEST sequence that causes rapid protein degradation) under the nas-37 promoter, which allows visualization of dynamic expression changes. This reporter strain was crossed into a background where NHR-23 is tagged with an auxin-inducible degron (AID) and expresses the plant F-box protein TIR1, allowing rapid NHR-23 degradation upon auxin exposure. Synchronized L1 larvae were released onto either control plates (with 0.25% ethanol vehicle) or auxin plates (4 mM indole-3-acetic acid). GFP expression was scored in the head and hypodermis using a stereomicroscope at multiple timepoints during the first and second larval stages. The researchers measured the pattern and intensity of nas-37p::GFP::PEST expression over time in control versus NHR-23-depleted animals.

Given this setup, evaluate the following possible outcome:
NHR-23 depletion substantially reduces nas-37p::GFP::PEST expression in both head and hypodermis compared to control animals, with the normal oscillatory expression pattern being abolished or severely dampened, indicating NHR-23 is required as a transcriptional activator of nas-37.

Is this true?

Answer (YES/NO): YES